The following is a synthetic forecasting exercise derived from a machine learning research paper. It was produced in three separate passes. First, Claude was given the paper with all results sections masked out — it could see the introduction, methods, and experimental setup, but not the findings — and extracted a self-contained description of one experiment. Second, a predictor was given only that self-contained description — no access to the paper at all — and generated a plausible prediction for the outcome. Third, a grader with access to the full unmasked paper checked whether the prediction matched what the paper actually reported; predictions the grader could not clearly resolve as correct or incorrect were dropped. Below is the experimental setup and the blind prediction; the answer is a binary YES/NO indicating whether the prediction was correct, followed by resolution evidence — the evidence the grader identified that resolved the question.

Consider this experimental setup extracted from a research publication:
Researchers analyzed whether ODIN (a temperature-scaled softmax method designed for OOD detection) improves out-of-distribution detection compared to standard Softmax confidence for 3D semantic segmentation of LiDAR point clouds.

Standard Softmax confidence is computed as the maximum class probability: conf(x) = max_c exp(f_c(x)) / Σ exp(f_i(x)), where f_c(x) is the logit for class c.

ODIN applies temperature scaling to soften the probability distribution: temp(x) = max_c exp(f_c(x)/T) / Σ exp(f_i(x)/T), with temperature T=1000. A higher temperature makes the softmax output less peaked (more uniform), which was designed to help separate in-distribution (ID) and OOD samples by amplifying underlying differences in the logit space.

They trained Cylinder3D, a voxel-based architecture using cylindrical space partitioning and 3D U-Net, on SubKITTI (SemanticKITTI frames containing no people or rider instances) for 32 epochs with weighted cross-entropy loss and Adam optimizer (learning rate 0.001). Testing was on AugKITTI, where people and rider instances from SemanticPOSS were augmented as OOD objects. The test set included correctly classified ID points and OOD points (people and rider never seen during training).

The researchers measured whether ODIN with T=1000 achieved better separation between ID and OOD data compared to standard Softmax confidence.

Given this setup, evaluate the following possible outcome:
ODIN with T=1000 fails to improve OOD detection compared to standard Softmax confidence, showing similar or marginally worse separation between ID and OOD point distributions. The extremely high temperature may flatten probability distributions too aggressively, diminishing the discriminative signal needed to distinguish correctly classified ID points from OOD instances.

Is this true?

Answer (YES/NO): YES